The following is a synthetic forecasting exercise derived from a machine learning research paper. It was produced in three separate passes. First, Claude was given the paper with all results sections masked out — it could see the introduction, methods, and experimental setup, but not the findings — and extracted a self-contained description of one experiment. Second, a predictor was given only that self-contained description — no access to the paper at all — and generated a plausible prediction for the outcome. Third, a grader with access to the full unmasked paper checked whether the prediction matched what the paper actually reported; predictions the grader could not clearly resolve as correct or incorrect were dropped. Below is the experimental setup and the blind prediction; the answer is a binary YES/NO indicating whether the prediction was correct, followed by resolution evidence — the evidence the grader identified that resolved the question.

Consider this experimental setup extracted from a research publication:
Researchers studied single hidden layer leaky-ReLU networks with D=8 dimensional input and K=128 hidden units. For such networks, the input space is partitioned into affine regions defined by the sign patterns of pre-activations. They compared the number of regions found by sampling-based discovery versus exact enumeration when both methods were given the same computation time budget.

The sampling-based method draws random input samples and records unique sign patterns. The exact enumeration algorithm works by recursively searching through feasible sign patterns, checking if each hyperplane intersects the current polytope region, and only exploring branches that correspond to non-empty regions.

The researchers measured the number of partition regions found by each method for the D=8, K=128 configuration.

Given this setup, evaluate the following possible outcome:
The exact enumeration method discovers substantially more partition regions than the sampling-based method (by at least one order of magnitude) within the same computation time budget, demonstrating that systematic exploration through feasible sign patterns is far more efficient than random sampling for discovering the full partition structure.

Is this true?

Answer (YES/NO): NO